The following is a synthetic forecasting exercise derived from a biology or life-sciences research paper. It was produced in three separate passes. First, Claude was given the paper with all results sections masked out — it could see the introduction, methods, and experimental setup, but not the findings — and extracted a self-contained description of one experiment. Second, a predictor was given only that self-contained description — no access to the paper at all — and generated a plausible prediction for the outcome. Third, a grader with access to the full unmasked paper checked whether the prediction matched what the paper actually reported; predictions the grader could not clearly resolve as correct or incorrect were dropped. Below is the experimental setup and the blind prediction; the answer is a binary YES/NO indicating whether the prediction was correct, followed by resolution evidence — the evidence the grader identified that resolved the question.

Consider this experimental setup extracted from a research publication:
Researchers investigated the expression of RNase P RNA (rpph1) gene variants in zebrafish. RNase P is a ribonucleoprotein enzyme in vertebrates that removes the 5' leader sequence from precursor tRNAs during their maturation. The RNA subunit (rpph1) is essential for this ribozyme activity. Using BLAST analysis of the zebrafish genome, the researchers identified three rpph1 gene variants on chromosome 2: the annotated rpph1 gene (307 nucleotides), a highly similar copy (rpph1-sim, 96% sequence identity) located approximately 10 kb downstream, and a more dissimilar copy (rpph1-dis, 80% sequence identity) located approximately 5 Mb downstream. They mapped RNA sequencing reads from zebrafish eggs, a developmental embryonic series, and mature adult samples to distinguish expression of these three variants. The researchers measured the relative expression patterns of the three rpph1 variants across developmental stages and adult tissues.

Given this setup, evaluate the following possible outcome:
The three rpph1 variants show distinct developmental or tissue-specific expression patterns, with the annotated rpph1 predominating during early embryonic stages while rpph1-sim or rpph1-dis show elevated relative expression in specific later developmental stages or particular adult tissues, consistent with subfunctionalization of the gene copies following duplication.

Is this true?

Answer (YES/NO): NO